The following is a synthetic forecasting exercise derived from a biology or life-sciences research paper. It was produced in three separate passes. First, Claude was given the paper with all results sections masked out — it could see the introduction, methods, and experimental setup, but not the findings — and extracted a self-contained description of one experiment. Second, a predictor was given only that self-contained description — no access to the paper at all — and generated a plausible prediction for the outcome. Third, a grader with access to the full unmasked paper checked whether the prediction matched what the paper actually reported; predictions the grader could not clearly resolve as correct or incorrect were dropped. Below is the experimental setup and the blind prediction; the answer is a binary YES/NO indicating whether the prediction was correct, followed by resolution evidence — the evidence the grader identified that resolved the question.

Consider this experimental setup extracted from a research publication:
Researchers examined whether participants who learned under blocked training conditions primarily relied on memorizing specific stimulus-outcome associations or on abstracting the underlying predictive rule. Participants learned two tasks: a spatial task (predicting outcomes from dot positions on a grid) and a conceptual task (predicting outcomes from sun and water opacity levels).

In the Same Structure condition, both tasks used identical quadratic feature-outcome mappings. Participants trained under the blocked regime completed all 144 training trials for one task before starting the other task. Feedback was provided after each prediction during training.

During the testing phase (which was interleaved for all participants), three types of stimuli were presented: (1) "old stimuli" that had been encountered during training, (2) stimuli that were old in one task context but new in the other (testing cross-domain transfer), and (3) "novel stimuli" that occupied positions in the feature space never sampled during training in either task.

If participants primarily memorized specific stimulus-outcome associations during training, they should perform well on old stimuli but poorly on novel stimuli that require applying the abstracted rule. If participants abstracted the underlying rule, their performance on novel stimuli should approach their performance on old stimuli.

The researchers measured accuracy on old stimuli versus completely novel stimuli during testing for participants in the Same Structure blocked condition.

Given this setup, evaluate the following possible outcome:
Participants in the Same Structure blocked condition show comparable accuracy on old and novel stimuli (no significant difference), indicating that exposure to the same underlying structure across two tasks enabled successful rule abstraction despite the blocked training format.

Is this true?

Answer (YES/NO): NO